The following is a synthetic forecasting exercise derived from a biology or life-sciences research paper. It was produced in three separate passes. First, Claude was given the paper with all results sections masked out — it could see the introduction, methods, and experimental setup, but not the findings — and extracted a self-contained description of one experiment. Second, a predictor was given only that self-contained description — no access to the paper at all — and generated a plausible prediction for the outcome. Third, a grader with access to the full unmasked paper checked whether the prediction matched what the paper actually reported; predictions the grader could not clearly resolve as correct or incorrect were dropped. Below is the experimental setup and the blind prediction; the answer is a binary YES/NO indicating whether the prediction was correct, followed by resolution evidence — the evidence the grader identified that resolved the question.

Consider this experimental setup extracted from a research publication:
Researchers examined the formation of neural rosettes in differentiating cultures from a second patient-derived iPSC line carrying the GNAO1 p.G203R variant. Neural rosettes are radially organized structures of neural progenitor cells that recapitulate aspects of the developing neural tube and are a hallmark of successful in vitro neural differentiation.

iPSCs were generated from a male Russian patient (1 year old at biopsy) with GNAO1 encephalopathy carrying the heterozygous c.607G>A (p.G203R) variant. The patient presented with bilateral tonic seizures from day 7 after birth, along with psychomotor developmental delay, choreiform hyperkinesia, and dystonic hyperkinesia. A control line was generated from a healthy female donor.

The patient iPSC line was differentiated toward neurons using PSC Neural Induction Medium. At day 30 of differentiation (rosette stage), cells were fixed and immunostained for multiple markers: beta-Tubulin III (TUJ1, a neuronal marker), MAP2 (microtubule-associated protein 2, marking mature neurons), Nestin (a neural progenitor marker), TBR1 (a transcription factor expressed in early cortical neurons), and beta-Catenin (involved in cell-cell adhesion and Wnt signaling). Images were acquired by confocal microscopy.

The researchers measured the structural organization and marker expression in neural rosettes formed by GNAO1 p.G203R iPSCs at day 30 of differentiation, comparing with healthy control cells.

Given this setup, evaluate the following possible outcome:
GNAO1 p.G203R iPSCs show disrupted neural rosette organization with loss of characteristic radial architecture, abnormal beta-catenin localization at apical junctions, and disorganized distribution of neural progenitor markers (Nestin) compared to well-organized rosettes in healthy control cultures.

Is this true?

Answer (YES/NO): YES